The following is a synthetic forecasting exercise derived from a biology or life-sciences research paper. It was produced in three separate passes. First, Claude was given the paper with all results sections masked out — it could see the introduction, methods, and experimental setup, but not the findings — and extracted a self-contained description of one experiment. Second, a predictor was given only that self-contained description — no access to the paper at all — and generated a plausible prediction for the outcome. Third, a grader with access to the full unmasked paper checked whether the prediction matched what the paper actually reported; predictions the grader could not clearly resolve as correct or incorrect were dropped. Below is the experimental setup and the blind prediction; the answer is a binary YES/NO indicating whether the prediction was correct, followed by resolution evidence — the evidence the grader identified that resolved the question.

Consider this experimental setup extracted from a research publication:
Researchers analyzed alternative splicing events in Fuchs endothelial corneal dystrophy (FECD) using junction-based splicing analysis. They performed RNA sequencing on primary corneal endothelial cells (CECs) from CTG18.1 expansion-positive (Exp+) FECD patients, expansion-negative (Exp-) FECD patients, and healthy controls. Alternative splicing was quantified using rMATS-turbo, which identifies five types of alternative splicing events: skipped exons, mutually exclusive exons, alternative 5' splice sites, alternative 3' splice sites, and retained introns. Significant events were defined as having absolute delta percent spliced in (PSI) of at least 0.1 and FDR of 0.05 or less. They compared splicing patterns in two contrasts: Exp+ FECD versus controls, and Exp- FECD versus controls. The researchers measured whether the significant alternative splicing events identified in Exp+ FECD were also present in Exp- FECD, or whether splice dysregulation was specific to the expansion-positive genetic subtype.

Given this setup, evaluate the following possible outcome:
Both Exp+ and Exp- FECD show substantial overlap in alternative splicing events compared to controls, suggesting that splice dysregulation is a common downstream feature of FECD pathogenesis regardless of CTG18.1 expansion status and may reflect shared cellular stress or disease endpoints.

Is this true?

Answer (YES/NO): NO